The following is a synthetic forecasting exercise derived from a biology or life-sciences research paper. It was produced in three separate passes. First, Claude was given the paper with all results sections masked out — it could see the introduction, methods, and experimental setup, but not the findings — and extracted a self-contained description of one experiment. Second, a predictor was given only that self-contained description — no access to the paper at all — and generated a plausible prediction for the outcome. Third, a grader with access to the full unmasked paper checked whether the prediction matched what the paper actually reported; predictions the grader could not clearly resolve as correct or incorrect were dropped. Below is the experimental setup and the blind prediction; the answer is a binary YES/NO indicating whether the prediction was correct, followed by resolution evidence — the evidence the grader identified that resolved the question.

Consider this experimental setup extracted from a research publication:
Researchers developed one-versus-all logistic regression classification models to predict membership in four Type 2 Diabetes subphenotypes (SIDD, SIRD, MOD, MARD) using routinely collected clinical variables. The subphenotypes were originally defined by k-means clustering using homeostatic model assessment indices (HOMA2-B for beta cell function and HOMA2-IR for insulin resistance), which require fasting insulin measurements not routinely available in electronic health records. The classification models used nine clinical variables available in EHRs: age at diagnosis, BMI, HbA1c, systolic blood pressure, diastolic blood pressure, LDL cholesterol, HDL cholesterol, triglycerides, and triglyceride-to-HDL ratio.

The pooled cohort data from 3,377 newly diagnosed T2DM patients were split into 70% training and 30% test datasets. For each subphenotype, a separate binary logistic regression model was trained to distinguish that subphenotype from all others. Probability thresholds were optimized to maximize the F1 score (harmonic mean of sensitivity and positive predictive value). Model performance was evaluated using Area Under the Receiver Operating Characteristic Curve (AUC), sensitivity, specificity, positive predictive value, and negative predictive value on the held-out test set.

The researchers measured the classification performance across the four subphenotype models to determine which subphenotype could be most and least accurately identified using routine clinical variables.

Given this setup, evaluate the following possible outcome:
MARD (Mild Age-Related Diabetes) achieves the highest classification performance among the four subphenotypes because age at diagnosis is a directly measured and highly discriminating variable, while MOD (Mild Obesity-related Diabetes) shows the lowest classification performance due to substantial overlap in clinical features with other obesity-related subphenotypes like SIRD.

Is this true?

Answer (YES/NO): NO